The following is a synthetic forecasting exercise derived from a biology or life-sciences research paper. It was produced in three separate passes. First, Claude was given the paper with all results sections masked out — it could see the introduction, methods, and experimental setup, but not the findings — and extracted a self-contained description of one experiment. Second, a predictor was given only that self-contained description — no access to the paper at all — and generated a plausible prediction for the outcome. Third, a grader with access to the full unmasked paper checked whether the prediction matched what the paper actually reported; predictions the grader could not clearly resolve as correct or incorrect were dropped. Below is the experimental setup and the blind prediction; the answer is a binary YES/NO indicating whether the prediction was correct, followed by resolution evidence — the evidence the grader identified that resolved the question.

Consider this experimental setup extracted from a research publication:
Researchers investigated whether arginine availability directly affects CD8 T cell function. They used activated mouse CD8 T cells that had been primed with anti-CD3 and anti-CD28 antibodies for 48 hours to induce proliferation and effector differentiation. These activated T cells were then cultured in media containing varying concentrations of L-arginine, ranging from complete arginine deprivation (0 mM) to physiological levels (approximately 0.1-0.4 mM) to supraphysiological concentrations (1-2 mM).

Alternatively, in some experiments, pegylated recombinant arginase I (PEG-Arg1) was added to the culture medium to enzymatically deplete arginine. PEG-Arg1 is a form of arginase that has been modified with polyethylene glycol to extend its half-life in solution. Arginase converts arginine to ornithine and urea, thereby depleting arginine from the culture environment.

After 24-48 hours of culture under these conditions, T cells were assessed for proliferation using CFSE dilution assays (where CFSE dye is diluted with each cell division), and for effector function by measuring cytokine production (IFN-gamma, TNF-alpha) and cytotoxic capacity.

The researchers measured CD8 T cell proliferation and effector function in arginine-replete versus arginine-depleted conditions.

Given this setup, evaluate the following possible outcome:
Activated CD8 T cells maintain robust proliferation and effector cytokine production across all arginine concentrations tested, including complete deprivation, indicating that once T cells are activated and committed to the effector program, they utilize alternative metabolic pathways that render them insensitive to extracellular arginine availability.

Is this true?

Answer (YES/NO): NO